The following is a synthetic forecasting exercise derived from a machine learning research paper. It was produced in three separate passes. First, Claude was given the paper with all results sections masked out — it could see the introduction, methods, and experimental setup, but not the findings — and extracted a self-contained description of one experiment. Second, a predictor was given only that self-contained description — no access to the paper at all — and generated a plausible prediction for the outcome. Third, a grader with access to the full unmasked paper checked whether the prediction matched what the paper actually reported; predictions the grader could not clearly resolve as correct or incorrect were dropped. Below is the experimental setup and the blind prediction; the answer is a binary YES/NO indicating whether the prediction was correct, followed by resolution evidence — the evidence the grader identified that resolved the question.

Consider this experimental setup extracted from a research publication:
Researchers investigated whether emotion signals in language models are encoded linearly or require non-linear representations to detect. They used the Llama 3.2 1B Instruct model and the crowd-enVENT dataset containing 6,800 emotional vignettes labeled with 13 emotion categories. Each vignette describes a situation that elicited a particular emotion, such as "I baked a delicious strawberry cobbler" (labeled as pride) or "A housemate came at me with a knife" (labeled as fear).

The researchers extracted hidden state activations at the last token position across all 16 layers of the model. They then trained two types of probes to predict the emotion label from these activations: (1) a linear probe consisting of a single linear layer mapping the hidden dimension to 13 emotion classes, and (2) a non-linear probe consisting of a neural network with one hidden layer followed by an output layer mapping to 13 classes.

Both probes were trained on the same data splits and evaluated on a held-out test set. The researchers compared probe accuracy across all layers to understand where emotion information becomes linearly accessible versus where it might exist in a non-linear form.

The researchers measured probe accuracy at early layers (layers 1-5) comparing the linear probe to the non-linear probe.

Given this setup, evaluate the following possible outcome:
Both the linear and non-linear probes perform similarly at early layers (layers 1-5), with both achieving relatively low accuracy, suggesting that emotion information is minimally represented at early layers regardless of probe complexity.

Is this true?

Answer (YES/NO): NO